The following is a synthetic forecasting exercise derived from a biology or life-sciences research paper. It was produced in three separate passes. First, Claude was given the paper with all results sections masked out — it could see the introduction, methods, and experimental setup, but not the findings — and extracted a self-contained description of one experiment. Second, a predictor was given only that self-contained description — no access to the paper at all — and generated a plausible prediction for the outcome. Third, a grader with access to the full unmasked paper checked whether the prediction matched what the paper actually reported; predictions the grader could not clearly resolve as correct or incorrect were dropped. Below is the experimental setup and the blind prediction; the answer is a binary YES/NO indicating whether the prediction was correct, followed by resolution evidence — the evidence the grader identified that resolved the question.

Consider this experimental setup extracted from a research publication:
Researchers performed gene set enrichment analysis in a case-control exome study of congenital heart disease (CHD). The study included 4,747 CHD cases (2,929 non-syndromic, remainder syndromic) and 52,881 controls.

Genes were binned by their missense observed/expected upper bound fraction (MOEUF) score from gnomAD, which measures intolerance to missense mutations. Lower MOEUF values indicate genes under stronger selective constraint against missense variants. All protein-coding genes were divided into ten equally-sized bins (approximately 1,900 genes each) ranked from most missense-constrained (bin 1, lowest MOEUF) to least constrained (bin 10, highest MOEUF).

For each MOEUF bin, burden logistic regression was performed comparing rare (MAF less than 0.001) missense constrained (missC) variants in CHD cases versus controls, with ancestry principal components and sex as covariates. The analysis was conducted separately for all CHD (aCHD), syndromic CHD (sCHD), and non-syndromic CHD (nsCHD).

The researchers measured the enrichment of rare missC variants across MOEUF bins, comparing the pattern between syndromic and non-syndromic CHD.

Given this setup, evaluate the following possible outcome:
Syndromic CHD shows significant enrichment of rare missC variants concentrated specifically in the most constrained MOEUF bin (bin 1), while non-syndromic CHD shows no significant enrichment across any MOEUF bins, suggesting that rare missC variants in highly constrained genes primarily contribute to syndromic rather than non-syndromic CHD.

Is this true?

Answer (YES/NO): NO